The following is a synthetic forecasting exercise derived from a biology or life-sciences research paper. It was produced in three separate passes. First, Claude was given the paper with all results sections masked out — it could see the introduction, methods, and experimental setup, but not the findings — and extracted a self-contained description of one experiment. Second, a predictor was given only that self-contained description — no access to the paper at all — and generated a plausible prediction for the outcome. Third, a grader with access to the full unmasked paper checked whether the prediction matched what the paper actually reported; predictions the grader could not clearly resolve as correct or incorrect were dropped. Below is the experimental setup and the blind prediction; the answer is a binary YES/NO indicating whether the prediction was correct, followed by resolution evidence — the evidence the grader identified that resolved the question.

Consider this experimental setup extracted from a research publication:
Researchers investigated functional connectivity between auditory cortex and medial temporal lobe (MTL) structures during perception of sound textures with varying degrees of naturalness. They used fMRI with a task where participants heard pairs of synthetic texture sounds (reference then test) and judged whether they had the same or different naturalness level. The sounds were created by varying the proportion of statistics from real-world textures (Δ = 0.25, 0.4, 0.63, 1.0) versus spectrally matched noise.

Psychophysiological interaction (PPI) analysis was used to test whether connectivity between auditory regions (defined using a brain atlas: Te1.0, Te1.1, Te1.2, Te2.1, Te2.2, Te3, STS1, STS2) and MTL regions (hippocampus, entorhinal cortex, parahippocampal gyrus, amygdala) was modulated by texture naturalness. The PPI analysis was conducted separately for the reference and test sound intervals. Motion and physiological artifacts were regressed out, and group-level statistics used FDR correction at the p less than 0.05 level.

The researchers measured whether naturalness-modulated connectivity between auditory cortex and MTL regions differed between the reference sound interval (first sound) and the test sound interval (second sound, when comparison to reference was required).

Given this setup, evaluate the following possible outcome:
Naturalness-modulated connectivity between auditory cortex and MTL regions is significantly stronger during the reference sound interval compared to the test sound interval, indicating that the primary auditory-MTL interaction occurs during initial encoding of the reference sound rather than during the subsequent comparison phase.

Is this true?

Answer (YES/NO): YES